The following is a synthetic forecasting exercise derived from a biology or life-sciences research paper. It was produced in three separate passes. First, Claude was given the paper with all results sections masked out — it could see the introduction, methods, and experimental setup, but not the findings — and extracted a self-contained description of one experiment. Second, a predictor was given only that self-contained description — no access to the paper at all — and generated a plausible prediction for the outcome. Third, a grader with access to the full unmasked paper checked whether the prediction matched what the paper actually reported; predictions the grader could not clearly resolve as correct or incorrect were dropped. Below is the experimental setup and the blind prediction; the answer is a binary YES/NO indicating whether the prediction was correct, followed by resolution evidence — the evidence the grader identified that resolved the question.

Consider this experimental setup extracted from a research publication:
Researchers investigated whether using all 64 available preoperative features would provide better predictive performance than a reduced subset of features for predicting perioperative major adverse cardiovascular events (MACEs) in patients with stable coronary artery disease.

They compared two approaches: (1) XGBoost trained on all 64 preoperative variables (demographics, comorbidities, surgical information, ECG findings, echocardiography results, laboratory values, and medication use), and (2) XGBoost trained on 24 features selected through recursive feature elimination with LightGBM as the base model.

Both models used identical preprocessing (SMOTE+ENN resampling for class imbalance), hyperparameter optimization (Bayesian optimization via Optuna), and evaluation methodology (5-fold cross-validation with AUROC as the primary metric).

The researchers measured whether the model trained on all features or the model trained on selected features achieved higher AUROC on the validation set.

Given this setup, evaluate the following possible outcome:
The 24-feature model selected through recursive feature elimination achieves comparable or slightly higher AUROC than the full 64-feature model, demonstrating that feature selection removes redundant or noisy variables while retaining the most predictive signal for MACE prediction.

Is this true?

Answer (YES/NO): YES